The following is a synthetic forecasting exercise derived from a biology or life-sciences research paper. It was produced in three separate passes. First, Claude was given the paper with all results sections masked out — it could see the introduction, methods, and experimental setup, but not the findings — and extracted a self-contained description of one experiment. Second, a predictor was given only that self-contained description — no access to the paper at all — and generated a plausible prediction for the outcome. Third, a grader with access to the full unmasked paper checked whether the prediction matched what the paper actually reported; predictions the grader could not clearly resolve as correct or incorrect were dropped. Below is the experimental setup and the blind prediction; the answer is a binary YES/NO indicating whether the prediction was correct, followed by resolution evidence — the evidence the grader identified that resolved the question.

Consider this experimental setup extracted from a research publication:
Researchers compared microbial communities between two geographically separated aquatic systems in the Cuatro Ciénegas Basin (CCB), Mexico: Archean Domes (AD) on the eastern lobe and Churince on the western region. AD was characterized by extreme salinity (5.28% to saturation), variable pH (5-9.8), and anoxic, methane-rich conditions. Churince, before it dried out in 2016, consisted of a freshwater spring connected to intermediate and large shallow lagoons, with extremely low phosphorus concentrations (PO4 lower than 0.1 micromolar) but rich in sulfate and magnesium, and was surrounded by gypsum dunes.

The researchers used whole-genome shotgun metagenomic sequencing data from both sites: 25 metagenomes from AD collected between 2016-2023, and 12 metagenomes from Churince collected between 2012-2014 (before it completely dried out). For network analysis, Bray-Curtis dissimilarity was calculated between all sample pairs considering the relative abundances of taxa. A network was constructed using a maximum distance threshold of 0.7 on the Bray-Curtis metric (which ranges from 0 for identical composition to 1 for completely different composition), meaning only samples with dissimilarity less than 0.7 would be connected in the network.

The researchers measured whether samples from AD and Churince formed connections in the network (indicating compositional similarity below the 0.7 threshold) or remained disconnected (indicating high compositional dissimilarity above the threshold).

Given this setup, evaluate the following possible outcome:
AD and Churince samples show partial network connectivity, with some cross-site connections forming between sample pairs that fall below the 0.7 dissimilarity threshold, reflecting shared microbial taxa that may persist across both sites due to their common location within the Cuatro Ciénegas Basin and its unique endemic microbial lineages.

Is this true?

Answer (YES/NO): YES